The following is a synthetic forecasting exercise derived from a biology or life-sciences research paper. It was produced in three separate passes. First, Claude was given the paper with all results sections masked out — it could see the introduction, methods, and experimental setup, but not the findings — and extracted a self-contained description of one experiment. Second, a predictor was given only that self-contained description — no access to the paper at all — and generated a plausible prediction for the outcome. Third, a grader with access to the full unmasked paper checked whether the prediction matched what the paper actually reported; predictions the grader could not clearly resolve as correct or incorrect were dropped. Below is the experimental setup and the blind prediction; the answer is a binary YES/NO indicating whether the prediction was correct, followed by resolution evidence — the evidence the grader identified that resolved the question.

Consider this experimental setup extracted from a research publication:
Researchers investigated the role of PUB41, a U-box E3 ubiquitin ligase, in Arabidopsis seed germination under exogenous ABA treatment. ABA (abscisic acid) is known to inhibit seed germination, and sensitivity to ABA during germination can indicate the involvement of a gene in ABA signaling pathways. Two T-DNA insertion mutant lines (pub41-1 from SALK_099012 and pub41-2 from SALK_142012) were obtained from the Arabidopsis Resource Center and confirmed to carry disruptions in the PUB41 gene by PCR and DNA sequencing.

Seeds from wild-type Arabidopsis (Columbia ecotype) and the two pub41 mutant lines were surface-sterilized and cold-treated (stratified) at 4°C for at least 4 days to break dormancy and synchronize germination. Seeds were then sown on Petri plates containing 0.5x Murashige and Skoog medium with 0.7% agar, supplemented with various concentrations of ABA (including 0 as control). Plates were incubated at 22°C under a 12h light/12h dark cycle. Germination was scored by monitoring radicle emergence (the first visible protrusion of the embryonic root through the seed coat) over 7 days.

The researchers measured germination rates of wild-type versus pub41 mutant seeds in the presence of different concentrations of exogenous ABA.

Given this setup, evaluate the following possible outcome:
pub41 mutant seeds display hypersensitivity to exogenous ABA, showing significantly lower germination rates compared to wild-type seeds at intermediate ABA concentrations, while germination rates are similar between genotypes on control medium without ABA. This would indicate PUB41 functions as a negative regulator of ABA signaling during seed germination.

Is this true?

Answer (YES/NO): NO